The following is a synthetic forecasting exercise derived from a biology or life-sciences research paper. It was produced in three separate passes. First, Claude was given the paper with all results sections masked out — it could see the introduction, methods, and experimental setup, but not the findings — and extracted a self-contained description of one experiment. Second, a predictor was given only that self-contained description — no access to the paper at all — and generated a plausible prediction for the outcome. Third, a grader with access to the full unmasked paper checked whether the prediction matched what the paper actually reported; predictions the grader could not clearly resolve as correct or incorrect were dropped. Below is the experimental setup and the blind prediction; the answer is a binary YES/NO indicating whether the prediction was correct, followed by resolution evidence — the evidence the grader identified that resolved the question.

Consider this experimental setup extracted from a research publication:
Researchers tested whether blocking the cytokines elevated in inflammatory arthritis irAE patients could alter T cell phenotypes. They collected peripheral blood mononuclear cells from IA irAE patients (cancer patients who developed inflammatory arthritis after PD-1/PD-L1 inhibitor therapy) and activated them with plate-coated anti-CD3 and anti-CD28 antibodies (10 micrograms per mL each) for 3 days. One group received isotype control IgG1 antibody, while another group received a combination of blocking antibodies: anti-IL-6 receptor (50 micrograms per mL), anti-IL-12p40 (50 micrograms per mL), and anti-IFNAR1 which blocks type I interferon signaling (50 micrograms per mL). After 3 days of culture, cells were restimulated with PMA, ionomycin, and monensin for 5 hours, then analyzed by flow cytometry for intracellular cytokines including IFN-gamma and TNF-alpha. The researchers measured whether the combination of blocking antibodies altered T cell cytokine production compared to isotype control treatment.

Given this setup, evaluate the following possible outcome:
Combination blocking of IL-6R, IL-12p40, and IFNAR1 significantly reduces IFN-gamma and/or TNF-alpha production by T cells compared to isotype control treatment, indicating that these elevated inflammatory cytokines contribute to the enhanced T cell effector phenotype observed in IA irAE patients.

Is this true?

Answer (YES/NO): YES